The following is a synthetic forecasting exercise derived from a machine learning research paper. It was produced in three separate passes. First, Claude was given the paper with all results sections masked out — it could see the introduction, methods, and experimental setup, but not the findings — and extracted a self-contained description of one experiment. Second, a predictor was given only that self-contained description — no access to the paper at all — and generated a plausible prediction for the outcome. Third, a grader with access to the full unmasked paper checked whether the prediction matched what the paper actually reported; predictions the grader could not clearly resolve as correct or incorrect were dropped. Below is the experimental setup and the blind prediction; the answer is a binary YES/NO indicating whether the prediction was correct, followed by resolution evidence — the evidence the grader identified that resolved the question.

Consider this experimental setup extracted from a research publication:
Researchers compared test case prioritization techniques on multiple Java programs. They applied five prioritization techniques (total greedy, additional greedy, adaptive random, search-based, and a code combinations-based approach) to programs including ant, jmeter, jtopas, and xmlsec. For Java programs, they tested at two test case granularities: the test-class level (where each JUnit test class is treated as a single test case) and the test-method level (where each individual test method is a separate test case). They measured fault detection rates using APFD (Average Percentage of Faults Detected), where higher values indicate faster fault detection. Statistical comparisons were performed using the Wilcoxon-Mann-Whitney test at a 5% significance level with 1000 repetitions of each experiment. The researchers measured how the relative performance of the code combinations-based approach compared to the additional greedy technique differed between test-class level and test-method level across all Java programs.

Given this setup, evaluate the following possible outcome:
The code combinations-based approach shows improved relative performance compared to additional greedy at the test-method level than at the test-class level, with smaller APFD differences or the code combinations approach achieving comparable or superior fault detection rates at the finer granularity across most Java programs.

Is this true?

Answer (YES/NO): YES